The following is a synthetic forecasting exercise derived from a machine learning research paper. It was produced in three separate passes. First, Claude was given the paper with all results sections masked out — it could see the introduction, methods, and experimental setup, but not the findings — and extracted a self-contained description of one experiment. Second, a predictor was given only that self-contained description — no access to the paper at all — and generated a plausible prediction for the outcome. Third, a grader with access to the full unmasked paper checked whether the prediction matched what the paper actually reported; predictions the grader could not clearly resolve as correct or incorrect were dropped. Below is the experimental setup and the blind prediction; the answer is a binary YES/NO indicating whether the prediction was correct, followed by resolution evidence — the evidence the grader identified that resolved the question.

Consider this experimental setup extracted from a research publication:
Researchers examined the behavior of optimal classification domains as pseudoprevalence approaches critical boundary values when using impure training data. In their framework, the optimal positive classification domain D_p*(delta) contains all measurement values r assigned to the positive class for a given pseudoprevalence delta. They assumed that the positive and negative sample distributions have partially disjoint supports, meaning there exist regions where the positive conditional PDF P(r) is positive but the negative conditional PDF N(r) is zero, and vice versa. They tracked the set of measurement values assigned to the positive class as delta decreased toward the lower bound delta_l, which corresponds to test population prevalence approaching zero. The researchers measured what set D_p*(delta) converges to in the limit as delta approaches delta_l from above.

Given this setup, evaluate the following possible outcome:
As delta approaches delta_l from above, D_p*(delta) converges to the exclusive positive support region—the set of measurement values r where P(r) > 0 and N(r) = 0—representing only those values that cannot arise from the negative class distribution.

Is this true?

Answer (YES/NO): YES